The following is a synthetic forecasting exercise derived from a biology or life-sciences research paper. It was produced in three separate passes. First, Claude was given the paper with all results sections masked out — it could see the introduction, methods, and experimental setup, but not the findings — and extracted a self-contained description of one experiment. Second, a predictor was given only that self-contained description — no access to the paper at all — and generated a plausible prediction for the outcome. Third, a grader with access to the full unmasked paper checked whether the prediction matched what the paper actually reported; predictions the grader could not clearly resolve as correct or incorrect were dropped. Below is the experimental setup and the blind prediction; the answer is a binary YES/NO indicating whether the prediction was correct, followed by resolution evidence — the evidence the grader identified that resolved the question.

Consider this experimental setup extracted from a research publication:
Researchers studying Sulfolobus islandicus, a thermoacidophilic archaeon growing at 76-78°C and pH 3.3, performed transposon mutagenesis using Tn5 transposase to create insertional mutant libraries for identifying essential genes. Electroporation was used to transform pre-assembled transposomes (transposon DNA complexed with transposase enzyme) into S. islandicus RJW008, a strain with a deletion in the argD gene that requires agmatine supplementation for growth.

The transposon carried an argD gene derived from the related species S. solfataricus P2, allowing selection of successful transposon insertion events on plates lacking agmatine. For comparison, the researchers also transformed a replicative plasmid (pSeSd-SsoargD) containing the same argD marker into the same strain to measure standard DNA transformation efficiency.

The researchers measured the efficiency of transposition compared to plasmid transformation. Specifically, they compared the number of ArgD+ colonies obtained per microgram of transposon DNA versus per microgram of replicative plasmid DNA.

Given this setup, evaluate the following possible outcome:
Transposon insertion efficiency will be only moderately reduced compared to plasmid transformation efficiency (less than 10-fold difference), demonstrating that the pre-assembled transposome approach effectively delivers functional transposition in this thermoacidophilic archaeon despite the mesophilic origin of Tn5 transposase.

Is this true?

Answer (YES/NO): NO